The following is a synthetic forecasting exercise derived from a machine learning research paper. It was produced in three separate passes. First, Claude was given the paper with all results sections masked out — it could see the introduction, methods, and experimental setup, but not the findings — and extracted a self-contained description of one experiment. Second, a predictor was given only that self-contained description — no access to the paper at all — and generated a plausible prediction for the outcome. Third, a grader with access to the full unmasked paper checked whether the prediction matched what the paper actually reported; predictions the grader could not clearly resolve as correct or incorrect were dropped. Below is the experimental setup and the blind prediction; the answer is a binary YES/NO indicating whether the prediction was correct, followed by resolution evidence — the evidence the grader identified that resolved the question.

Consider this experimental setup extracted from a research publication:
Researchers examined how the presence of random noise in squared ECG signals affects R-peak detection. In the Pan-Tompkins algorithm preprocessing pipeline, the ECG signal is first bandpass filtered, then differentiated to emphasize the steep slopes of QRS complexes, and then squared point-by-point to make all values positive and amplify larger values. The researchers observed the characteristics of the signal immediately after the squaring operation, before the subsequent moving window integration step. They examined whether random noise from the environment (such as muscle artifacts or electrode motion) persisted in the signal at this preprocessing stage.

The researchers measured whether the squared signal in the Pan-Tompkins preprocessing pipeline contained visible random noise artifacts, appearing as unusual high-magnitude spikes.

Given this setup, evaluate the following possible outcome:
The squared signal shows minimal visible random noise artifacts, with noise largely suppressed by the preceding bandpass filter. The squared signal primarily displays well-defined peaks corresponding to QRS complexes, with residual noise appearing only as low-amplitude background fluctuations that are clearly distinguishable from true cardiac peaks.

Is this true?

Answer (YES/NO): NO